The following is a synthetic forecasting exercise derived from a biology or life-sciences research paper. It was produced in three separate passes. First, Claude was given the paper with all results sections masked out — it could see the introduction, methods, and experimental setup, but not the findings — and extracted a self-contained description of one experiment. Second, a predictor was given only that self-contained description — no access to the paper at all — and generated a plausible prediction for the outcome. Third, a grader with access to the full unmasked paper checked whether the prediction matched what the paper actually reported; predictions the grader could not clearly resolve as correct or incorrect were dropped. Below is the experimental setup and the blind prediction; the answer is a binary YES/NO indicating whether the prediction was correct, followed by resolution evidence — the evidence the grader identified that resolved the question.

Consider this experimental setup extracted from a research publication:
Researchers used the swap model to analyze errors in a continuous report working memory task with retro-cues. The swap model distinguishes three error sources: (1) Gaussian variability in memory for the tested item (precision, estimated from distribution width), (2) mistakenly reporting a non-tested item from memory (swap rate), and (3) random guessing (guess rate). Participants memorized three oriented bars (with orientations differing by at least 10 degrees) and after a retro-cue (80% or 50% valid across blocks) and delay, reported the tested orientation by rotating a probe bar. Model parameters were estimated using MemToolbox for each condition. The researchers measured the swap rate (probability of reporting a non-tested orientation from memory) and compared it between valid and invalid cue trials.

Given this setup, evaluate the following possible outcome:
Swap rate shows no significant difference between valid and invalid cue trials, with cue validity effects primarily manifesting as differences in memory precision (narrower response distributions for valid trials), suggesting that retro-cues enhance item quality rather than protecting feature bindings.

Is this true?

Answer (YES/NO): NO